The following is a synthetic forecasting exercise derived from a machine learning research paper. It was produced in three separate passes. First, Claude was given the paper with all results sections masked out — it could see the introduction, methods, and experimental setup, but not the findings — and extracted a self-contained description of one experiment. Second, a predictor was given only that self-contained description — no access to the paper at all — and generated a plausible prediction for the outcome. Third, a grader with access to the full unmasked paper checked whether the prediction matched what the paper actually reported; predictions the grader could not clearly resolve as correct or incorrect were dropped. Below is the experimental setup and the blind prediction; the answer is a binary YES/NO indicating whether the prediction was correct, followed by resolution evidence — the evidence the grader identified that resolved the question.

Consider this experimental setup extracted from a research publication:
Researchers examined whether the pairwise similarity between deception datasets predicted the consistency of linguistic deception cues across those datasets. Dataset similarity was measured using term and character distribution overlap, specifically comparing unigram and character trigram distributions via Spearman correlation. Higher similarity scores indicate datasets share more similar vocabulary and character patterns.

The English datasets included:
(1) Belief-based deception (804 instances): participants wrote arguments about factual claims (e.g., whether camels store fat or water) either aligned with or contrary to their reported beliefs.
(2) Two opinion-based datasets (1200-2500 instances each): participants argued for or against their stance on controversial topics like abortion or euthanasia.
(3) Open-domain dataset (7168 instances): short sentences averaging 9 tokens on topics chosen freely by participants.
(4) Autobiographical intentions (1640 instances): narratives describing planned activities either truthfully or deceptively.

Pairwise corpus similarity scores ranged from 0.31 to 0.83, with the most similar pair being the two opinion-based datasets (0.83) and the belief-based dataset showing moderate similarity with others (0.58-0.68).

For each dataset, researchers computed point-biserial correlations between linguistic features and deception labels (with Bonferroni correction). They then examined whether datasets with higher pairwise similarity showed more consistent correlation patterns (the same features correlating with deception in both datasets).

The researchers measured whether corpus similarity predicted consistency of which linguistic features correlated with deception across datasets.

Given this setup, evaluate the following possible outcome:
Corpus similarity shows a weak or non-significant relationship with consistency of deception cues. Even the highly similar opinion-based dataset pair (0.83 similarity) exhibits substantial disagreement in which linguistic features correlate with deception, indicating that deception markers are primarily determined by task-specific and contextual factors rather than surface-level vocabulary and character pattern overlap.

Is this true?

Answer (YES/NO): NO